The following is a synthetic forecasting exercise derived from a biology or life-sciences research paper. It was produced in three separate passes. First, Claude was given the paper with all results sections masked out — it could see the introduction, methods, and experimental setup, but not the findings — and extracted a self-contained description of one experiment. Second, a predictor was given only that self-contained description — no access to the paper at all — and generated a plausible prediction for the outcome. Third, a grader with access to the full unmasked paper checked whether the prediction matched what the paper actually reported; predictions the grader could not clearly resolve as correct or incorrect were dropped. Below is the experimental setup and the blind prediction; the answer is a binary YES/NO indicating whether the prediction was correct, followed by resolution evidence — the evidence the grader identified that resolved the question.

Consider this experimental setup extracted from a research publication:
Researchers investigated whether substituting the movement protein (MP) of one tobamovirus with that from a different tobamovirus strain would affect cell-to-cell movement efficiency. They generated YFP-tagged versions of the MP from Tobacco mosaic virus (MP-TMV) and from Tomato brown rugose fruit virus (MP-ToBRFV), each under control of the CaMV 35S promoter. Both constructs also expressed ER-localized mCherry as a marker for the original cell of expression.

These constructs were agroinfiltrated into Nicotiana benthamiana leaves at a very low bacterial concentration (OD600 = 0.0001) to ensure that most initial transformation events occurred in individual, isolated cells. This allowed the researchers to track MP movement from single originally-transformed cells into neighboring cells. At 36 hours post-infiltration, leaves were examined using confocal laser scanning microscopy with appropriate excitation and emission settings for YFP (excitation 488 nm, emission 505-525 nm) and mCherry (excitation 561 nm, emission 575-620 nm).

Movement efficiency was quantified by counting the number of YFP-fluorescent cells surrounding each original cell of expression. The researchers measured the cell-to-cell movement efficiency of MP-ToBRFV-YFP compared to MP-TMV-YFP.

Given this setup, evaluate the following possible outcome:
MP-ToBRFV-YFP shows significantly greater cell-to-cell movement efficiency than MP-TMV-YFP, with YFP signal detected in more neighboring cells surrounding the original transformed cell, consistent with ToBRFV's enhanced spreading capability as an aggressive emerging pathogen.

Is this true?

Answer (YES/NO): NO